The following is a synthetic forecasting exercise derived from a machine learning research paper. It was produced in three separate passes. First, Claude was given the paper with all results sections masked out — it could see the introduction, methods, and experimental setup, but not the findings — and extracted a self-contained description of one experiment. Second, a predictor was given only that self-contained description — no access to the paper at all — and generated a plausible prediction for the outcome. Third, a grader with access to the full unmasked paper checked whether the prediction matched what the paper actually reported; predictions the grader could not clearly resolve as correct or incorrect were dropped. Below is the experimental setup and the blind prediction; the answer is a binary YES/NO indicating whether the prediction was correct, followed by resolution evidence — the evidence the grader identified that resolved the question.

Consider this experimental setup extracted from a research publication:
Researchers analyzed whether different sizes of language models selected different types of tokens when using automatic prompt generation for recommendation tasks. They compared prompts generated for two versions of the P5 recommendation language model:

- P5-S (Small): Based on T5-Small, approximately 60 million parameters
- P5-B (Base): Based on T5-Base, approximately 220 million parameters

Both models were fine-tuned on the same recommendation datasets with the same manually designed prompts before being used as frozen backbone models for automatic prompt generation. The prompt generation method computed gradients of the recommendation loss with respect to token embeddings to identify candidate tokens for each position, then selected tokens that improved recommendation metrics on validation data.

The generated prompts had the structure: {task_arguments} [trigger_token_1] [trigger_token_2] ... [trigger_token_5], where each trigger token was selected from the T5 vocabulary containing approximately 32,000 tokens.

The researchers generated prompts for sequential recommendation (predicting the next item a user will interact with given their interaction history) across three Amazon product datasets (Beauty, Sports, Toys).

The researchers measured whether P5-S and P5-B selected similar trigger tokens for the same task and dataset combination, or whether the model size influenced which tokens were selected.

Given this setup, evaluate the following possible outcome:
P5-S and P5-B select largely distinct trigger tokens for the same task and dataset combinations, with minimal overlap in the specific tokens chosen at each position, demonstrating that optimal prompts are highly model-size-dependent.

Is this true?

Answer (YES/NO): YES